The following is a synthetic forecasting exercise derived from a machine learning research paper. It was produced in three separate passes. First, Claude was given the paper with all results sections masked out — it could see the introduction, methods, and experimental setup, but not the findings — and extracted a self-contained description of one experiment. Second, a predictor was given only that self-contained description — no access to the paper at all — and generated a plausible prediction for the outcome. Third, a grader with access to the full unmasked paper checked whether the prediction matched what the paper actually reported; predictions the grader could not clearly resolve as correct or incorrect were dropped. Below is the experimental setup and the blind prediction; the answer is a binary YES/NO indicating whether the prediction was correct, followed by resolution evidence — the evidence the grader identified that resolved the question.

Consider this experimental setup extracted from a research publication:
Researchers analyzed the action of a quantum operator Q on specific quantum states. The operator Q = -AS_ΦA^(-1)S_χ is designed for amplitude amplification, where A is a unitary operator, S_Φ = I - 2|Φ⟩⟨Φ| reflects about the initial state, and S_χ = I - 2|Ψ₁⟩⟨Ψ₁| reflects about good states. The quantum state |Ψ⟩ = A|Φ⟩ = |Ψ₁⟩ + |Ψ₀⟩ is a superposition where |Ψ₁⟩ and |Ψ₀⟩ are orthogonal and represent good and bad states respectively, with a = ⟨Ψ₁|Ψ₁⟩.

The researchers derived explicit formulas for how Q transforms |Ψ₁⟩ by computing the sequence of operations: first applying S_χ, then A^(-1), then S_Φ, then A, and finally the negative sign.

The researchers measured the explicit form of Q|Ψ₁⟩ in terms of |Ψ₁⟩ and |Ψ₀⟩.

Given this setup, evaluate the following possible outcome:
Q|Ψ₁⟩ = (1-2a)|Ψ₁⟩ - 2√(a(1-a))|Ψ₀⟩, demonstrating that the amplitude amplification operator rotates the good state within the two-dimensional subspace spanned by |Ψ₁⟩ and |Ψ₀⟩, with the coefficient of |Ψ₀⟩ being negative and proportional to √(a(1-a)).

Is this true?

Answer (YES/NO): NO